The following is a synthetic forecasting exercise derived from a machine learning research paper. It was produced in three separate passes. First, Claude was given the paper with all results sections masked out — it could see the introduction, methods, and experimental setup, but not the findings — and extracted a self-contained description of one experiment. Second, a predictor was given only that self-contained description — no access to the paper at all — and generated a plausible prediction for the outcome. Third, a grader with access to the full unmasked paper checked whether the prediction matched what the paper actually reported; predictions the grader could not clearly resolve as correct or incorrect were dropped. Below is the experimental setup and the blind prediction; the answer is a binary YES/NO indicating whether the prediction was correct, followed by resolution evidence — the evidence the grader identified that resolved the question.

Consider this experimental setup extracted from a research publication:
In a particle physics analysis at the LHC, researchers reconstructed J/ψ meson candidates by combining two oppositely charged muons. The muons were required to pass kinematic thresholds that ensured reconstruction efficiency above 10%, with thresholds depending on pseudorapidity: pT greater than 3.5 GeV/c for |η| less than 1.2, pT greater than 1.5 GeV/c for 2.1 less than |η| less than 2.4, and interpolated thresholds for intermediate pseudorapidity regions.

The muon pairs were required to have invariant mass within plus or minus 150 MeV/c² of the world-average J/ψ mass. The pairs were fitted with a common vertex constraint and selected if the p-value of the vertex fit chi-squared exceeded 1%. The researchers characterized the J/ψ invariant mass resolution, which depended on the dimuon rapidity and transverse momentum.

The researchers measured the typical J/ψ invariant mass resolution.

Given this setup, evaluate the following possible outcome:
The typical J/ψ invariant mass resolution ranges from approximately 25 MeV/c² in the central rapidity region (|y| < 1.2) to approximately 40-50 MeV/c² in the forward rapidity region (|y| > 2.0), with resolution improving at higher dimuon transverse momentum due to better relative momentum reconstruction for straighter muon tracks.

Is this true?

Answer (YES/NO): NO